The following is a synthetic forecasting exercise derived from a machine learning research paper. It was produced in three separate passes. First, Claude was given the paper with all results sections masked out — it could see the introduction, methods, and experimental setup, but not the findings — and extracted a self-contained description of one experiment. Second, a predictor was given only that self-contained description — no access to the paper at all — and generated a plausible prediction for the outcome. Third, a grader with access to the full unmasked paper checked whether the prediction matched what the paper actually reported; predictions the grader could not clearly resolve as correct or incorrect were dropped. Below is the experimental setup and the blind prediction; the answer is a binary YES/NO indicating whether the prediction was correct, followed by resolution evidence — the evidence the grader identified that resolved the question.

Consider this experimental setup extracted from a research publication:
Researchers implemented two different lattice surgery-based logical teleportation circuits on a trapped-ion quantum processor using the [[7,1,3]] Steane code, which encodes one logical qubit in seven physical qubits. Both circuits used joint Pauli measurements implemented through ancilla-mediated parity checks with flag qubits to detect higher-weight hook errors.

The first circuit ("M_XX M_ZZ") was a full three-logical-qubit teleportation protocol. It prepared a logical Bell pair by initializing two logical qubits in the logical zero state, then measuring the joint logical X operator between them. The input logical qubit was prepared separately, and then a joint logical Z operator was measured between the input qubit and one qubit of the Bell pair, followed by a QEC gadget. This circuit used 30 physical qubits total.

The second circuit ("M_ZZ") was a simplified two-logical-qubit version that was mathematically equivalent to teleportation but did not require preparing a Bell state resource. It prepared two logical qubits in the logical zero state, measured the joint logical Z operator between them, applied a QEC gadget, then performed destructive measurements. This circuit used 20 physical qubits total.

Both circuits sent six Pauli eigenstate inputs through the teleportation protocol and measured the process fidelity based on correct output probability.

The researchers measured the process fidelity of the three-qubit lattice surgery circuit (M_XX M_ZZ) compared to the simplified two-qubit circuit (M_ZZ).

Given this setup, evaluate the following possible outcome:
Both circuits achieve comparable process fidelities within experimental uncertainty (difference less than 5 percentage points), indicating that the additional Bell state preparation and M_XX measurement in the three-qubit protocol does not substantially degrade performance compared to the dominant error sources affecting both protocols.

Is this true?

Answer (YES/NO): NO